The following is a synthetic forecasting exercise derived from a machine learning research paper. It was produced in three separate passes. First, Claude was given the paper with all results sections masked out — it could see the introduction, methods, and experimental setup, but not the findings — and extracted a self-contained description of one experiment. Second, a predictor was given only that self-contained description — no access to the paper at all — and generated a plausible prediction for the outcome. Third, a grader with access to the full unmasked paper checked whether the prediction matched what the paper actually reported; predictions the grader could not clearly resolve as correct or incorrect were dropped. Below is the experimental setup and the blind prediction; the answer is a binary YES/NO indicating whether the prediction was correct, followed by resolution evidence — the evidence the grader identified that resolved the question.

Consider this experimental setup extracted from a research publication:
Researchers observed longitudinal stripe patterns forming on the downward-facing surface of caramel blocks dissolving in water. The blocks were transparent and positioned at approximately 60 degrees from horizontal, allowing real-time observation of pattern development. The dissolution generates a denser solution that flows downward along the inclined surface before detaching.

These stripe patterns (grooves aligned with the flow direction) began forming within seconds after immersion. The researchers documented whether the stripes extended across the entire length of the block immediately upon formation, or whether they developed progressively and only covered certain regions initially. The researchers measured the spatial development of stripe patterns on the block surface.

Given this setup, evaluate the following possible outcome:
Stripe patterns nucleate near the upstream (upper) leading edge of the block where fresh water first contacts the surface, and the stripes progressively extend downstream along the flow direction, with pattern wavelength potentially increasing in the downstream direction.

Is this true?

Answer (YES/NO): NO